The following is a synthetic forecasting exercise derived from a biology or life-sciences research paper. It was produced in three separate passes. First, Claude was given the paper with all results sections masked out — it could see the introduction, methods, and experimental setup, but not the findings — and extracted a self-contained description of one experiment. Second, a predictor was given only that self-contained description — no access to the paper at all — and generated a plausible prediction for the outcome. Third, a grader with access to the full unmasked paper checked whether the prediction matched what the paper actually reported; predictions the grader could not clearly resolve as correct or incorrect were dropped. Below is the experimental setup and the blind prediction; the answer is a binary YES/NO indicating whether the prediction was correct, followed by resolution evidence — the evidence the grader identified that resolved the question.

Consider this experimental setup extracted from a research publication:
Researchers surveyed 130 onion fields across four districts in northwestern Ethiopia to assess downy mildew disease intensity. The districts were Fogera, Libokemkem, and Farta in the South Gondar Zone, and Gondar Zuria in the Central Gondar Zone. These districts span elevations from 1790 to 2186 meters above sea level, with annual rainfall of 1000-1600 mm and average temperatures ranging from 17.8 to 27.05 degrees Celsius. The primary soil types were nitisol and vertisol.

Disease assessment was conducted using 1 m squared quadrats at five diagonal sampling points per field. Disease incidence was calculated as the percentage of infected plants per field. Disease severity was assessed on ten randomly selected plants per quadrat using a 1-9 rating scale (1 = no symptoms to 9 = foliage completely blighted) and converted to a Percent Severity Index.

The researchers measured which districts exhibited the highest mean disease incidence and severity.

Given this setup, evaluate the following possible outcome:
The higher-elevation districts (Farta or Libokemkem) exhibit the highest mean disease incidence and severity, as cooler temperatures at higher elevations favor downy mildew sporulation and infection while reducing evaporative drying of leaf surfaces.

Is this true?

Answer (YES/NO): NO